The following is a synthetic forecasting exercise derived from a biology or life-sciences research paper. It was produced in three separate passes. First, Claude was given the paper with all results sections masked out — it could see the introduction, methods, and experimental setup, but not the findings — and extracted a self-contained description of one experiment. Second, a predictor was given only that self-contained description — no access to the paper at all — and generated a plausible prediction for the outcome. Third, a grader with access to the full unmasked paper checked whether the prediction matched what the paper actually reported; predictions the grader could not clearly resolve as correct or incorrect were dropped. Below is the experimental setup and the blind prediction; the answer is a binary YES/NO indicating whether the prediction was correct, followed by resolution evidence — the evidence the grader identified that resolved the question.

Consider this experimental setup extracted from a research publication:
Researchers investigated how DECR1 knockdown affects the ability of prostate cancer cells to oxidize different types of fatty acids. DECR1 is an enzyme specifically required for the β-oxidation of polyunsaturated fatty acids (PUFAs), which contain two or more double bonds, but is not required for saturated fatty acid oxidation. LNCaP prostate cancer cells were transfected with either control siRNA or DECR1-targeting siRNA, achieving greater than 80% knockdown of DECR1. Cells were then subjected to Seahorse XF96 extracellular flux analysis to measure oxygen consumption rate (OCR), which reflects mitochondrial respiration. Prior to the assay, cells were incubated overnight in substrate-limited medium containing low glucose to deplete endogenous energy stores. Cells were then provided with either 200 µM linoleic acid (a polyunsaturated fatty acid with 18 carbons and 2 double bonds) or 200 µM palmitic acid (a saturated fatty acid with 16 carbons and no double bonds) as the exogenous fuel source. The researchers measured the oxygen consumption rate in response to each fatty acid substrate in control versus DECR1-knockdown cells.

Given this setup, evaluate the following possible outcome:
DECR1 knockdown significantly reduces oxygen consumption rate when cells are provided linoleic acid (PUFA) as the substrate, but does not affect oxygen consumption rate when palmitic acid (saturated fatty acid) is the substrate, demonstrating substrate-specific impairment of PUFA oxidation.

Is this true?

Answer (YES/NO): YES